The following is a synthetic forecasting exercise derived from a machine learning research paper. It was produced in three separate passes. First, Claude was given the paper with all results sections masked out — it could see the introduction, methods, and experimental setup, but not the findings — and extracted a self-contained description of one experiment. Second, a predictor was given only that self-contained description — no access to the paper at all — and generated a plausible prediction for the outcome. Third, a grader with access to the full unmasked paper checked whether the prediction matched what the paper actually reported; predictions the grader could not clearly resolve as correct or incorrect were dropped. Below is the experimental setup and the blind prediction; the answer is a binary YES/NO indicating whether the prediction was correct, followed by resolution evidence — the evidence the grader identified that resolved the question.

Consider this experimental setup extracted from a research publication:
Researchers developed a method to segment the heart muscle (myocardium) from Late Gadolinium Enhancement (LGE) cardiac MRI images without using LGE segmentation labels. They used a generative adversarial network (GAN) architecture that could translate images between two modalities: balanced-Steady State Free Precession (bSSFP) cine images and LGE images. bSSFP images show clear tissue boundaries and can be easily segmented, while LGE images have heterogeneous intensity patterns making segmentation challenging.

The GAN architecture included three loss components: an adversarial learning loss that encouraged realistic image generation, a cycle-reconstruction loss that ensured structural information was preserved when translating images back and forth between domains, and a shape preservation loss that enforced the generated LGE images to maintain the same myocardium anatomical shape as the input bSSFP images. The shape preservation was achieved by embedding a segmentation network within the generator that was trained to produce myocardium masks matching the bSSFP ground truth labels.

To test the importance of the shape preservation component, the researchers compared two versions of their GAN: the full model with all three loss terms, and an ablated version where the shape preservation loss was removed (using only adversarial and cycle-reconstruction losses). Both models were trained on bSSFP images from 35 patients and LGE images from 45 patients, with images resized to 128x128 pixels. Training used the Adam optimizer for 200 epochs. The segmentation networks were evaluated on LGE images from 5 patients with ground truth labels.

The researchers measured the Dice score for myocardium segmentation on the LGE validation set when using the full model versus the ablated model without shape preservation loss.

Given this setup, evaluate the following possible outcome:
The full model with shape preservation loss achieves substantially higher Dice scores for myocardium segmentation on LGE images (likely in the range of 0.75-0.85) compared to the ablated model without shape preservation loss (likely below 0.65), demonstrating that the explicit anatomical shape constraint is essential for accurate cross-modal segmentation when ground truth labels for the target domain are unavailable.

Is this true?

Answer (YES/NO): NO